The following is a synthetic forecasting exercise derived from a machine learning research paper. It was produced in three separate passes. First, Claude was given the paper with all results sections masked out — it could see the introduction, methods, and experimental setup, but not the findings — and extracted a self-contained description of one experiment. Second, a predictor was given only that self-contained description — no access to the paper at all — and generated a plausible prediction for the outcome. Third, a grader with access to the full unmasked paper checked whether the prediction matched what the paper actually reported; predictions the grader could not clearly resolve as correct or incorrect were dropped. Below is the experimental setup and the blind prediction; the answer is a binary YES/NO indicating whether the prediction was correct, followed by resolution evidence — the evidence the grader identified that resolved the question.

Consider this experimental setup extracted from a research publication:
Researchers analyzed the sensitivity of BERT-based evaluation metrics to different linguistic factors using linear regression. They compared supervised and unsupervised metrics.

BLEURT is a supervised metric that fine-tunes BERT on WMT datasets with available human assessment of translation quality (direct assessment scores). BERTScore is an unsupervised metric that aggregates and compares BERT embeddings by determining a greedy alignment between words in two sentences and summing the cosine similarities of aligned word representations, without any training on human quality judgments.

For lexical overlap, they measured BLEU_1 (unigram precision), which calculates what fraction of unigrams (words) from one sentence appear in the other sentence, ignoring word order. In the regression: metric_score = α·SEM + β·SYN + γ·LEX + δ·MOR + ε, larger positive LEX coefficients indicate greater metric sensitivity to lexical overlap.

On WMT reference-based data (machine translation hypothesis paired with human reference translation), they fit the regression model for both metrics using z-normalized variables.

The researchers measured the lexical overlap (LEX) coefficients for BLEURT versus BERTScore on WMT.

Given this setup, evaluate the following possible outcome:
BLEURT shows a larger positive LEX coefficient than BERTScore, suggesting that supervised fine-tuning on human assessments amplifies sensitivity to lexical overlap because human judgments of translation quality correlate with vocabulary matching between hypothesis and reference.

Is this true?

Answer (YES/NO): NO